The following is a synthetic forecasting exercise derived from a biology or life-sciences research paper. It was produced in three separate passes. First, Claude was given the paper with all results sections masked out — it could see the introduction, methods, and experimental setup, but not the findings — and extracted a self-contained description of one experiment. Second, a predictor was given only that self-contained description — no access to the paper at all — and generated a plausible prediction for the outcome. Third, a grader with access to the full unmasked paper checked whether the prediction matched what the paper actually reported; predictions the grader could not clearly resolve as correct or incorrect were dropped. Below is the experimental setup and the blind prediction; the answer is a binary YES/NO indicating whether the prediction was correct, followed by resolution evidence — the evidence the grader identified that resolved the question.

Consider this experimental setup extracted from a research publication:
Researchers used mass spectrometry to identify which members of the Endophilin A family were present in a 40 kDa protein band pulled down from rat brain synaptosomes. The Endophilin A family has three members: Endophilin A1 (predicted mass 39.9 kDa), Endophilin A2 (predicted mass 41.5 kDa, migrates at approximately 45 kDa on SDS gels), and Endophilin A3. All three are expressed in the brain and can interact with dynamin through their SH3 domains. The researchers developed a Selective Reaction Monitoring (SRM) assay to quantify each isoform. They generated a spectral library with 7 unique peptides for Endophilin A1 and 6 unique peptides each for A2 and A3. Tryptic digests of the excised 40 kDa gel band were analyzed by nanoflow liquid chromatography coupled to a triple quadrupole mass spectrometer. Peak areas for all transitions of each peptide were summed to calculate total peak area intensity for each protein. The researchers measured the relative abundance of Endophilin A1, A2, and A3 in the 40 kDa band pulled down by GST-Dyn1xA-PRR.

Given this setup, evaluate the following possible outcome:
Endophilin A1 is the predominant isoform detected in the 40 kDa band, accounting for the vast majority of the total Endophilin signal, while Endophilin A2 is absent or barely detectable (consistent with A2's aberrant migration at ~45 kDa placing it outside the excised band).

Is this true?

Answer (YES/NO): YES